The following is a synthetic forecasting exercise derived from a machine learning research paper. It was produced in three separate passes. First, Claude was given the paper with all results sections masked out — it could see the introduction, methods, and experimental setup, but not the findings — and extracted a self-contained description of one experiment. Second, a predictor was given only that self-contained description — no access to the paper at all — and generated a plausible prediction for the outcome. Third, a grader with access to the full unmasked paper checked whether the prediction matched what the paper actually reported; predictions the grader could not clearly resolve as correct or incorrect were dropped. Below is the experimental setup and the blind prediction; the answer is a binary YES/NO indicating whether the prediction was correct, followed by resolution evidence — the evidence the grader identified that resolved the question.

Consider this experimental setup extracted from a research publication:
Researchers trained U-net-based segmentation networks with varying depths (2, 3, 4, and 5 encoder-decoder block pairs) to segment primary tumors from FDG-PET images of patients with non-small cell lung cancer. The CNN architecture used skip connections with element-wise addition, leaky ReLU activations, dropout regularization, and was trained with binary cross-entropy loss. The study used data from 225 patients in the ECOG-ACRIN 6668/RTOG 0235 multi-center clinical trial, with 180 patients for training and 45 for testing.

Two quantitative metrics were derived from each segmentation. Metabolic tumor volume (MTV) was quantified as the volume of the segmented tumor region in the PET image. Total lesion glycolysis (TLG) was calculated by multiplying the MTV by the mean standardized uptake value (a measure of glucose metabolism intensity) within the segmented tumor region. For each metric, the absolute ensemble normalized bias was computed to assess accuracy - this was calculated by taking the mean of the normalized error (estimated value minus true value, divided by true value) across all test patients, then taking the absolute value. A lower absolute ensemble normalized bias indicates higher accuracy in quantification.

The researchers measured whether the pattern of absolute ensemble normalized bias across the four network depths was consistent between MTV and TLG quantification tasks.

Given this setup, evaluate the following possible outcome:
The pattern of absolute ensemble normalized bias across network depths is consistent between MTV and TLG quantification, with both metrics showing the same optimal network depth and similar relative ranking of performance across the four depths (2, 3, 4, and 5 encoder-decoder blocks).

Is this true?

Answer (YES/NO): YES